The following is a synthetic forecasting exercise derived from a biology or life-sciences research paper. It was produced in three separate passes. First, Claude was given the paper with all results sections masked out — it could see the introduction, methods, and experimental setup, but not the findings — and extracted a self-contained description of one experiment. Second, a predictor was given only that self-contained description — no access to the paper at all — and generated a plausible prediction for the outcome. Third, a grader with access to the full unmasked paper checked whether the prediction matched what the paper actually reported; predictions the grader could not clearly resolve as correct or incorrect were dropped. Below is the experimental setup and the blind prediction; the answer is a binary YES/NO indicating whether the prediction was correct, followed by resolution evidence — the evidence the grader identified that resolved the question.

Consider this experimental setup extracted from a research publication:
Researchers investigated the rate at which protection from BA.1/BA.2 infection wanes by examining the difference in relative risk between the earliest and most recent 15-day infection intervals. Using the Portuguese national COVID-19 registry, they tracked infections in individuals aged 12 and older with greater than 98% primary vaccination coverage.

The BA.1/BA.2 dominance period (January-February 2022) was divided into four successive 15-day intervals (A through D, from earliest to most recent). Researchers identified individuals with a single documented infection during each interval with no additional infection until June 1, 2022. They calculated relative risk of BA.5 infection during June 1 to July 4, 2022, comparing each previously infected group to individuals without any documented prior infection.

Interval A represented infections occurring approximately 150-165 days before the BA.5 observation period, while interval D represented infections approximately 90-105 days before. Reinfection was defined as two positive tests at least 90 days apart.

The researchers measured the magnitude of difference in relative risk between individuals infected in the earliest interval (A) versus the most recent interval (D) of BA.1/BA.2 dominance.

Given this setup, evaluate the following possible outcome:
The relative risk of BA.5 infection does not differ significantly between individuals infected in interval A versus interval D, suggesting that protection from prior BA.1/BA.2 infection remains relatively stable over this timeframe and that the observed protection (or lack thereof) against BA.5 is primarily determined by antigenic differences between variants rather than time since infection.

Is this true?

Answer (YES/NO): NO